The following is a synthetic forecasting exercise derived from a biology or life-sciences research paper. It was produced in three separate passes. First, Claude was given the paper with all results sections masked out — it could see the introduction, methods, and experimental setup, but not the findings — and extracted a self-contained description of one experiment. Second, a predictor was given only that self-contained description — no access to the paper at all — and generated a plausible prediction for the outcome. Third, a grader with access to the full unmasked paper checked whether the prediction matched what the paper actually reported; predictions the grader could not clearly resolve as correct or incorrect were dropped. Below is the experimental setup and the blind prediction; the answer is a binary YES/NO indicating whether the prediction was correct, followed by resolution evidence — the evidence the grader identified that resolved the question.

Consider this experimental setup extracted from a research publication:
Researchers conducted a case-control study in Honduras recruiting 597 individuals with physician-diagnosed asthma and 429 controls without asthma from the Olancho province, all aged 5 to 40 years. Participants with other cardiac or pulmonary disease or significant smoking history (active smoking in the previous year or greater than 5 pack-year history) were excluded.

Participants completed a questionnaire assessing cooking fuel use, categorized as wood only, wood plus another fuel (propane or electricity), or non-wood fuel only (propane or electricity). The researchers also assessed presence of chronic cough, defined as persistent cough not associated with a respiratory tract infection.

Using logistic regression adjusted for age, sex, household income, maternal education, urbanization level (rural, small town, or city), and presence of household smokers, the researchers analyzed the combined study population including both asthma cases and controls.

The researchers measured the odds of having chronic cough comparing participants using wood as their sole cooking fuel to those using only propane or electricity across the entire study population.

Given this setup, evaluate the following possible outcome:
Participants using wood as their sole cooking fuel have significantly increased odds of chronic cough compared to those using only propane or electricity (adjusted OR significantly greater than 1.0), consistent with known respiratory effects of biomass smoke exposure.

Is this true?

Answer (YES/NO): YES